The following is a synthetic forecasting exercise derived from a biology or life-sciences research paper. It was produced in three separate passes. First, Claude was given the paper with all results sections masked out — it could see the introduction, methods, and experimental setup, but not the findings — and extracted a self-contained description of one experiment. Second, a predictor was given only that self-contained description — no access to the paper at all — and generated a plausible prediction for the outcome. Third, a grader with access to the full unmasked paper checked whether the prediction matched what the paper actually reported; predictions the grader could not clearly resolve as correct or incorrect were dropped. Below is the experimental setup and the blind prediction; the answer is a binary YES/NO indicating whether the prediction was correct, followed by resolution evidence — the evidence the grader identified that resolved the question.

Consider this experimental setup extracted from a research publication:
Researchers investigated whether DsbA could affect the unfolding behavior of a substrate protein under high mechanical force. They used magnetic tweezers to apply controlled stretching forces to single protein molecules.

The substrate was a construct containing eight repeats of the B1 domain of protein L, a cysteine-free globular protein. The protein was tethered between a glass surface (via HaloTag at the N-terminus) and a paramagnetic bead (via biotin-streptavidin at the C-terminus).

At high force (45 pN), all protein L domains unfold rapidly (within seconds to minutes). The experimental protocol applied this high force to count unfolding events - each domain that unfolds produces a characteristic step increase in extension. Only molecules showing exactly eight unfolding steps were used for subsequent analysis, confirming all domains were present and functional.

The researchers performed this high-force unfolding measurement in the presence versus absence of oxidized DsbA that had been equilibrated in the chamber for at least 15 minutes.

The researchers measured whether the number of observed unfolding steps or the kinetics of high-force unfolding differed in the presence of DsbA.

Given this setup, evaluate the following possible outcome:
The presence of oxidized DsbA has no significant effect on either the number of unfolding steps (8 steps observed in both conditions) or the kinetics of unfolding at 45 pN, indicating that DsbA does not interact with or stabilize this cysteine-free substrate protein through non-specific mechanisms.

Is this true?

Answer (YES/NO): NO